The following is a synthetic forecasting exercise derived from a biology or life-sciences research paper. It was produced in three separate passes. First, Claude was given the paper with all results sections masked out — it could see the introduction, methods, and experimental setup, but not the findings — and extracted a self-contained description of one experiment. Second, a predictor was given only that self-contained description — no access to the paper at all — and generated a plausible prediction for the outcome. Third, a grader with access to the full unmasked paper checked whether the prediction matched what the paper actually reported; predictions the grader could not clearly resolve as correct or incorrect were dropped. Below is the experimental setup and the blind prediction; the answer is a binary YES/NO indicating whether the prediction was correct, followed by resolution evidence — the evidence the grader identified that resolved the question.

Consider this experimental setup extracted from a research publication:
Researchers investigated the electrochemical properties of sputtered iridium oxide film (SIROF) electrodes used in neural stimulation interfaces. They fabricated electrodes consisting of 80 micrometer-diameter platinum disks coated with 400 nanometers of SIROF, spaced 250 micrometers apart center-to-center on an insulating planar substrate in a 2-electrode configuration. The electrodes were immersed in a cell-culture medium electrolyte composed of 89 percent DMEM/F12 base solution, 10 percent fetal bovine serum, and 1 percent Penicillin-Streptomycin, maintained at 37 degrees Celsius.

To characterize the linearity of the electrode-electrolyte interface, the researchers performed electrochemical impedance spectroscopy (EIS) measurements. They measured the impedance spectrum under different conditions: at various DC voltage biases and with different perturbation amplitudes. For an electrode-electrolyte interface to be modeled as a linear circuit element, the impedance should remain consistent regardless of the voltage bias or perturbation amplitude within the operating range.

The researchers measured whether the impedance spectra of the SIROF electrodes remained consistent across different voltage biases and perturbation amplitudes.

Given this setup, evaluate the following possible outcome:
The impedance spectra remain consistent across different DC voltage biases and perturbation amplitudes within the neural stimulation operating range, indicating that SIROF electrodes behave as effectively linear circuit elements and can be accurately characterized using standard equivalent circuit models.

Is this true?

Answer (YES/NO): YES